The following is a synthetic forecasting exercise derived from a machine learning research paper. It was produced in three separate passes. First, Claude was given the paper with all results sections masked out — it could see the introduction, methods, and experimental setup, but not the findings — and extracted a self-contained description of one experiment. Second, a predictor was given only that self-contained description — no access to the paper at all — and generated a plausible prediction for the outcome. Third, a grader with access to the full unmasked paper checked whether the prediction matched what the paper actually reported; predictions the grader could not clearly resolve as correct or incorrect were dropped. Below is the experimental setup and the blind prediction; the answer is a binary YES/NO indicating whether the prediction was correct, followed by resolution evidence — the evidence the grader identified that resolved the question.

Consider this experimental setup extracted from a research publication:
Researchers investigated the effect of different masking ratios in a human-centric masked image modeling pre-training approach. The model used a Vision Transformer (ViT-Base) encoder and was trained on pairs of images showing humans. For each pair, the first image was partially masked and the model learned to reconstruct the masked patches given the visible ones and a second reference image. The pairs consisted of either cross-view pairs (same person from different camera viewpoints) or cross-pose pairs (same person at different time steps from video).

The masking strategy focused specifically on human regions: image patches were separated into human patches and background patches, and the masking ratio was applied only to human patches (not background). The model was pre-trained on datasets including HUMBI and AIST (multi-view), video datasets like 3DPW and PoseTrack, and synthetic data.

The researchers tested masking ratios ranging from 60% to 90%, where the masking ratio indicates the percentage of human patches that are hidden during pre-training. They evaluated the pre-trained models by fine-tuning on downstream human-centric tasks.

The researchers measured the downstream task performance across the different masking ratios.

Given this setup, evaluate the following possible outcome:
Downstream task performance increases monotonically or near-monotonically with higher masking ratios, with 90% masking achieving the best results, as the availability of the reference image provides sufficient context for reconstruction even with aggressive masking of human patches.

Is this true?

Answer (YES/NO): NO